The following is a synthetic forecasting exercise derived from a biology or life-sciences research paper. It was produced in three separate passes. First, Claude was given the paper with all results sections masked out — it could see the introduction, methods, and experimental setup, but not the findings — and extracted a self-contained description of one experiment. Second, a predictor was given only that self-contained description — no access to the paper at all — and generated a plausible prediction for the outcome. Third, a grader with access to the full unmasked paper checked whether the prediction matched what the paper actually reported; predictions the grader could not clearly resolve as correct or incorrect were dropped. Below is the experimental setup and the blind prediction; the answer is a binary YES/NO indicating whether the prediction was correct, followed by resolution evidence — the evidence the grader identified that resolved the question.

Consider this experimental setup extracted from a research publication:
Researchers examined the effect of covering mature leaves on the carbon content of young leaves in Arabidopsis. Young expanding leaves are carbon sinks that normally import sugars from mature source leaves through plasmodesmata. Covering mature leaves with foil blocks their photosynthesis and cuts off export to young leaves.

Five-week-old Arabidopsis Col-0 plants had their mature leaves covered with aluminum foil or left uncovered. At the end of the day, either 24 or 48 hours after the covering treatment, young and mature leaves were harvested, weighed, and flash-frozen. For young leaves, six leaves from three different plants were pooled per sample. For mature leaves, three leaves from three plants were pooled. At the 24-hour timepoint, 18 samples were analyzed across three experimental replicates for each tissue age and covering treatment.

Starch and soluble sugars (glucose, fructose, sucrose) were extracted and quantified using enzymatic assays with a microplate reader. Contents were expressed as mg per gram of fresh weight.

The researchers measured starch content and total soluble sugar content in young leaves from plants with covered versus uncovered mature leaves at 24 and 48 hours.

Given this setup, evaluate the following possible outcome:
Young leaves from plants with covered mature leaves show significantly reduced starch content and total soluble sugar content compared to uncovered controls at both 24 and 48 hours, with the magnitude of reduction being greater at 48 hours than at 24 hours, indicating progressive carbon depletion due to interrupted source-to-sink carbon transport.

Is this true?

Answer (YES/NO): NO